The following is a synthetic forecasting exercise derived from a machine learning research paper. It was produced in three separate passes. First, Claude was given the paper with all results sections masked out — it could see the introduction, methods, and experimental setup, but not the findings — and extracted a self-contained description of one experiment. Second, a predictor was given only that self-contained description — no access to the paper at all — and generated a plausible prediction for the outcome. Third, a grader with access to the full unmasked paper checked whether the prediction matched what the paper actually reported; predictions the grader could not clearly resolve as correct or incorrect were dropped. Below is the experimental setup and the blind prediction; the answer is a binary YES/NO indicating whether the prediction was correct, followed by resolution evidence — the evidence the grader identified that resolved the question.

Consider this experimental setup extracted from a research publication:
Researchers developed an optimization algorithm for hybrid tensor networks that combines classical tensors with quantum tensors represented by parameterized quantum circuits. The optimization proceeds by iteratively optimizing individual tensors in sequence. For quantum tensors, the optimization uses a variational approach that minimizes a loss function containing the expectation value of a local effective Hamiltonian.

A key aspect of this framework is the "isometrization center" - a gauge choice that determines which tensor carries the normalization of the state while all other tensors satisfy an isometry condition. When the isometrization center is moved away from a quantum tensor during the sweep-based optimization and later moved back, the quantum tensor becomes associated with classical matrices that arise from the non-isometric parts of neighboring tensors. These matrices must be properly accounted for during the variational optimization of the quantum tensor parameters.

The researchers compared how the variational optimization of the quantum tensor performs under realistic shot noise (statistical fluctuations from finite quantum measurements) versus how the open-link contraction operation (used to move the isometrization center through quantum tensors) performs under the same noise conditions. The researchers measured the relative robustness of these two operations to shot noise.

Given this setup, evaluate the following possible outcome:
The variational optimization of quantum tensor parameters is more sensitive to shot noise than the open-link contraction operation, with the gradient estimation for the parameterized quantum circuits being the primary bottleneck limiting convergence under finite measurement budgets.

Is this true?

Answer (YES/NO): NO